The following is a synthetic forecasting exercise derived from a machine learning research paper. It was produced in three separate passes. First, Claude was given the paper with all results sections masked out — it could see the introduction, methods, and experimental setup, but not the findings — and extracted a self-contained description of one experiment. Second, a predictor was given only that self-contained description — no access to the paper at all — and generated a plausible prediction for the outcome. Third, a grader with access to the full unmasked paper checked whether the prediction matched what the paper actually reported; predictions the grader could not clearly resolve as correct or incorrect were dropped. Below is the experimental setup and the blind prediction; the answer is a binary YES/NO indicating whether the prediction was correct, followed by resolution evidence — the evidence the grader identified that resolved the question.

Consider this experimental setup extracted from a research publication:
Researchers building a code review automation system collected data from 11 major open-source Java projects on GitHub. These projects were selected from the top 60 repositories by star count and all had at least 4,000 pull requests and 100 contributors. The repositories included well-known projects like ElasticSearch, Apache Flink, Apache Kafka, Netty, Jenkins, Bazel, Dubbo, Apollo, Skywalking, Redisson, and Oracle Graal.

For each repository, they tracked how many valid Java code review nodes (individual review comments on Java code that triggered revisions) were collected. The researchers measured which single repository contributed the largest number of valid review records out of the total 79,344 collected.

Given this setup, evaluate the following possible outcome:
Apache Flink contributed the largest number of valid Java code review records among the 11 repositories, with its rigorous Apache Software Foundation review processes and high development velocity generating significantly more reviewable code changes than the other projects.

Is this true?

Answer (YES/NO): NO